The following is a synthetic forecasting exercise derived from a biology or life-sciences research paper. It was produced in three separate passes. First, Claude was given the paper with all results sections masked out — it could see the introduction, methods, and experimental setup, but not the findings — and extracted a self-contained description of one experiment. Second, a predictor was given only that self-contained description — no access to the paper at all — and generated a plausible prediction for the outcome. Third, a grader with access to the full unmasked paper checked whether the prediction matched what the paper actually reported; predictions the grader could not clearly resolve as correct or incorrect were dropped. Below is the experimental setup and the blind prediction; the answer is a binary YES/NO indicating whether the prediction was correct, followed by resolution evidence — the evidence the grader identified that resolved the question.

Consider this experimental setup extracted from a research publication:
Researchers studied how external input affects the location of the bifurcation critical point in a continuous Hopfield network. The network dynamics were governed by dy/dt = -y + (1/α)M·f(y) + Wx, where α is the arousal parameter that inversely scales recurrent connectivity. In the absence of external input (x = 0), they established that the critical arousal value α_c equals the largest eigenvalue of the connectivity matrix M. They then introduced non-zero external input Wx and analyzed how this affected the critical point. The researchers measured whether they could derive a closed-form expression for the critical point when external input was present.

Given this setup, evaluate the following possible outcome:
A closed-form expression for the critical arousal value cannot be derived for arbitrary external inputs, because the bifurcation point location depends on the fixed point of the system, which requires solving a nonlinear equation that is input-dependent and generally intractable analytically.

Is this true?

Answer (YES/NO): YES